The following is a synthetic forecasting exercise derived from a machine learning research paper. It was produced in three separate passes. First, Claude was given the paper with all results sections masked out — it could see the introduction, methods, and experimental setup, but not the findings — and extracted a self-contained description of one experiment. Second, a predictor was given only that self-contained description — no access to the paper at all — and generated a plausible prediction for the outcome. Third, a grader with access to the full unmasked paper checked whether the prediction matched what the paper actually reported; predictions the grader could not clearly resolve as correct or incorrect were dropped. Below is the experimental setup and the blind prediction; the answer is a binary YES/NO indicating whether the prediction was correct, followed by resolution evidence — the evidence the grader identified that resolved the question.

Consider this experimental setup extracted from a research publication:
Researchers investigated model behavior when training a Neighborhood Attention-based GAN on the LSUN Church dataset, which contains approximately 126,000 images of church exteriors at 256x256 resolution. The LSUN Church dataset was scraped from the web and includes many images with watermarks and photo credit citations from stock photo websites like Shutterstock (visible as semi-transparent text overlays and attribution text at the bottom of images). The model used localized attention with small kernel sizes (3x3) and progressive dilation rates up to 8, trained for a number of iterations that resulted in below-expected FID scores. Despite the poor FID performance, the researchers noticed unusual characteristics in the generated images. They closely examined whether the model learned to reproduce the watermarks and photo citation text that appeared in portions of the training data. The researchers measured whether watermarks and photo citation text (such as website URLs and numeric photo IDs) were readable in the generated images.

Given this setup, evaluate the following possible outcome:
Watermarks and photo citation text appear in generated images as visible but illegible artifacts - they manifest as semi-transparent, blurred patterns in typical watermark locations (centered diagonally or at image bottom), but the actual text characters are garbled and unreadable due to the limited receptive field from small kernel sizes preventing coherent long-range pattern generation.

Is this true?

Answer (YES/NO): NO